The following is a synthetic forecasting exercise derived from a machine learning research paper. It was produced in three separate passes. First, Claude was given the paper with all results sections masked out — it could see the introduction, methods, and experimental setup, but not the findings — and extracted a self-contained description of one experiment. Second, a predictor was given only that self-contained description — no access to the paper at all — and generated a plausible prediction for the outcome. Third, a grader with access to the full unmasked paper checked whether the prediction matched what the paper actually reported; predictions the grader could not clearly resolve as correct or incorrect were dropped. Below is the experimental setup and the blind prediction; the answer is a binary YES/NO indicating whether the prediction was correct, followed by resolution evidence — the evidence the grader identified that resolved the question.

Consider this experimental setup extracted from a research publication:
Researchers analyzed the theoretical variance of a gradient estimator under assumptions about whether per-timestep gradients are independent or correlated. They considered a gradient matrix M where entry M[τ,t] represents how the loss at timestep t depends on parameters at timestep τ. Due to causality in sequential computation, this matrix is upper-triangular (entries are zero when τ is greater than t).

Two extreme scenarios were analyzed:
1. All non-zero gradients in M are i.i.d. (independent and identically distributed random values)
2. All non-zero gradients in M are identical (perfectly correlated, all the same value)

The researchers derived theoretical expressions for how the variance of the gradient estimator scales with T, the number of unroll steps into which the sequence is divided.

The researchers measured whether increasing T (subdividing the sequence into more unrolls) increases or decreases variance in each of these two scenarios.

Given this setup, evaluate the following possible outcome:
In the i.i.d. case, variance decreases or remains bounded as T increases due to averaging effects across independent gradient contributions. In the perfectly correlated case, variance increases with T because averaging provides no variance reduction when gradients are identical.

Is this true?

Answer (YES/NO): NO